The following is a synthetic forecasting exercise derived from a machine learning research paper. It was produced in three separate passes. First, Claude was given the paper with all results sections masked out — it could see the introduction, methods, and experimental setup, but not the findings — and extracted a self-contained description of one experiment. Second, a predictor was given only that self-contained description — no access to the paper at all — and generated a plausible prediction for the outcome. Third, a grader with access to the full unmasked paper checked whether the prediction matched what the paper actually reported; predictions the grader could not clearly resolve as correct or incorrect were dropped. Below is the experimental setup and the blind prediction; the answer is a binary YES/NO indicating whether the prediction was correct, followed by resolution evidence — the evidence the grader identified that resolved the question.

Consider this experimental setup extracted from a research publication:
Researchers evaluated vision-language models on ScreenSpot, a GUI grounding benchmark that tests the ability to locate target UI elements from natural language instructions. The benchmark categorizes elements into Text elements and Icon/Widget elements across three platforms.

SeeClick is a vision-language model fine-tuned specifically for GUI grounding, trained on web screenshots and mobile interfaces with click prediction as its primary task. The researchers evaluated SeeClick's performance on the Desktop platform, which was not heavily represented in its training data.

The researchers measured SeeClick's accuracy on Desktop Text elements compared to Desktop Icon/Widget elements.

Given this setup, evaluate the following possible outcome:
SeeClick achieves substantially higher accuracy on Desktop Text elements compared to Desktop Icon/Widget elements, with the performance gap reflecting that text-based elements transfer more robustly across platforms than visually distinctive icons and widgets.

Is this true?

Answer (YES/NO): YES